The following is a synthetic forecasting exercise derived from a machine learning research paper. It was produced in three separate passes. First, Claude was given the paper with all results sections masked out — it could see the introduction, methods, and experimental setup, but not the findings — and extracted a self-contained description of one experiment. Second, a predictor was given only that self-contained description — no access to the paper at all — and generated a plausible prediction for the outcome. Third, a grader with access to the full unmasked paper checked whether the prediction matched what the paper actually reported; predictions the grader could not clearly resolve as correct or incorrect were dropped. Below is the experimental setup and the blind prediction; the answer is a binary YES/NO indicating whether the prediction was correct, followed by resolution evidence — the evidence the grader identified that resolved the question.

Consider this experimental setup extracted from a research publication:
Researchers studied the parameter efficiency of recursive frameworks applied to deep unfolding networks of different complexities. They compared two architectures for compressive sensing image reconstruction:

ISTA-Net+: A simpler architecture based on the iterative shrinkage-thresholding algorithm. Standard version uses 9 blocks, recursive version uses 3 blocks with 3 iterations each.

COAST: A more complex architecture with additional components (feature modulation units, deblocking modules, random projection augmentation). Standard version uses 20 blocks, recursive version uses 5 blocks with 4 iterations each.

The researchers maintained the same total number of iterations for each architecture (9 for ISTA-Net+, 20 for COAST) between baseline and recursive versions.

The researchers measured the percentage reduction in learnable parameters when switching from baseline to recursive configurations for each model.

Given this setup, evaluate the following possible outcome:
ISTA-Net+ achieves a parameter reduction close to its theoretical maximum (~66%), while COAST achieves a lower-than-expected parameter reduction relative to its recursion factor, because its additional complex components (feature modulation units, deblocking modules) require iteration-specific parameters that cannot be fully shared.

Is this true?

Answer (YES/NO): NO